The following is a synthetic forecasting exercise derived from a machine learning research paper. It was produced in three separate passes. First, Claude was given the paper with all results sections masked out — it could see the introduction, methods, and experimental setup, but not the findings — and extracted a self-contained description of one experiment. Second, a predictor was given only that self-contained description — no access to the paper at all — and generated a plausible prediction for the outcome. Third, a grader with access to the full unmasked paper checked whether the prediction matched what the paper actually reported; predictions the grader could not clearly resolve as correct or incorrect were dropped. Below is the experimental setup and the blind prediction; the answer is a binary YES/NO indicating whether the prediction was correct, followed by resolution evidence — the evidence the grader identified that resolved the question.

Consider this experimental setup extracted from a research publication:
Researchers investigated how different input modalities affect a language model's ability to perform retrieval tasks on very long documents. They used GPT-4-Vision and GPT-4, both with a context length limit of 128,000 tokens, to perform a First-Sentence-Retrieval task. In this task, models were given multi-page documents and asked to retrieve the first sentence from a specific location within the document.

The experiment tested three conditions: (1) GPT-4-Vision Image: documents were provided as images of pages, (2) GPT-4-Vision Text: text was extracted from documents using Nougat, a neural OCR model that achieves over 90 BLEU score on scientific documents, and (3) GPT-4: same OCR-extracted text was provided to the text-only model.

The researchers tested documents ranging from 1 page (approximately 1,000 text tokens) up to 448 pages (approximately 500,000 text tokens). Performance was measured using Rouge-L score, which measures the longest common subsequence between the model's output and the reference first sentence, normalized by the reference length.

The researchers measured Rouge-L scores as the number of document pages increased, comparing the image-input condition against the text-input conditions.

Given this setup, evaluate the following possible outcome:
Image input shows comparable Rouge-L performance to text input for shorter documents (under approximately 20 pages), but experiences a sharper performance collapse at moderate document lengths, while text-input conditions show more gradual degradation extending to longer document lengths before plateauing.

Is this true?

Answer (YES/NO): NO